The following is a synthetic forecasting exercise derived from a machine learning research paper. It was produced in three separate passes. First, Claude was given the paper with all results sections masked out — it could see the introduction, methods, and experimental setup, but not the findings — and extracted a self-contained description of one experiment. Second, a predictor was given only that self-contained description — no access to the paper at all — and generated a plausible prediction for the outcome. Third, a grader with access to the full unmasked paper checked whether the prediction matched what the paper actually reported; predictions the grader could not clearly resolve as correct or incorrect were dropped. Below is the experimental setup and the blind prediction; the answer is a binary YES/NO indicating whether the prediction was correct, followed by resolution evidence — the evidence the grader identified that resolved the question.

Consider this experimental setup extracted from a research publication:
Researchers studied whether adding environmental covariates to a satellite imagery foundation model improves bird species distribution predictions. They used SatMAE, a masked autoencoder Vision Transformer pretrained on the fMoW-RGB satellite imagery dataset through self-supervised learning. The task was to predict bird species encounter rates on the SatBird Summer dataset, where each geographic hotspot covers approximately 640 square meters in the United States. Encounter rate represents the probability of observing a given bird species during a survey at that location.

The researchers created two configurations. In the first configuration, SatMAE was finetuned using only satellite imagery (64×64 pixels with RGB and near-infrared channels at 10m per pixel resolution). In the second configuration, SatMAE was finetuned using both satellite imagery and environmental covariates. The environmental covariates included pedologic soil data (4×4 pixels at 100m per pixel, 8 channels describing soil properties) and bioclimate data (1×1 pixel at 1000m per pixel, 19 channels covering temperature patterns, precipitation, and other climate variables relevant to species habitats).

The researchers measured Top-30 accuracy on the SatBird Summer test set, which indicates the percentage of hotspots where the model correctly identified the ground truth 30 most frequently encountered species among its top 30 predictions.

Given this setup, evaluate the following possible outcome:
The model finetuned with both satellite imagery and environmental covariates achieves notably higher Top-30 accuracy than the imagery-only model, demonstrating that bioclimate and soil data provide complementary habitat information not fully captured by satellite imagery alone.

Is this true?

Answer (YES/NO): YES